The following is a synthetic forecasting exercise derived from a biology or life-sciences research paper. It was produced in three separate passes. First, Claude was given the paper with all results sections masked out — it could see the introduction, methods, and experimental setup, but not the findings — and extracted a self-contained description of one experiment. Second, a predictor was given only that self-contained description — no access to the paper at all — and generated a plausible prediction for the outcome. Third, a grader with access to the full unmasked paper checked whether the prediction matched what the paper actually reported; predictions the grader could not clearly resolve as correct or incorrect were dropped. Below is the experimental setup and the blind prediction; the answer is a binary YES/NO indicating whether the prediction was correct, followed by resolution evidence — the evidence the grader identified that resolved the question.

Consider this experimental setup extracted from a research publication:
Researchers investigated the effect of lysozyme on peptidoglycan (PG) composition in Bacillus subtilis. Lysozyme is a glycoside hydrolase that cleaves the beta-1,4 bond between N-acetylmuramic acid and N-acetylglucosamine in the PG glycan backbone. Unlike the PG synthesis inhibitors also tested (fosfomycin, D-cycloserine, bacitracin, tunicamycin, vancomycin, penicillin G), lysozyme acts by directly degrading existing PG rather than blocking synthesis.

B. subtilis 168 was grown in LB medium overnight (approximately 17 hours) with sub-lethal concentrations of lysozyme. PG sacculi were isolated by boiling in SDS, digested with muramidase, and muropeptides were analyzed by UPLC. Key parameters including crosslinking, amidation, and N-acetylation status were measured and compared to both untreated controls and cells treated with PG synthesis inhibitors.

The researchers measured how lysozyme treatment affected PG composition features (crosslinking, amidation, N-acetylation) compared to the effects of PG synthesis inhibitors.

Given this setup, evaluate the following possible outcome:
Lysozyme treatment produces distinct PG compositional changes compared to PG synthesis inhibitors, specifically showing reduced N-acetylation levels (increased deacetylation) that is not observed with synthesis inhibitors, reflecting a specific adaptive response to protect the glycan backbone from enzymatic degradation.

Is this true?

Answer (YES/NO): NO